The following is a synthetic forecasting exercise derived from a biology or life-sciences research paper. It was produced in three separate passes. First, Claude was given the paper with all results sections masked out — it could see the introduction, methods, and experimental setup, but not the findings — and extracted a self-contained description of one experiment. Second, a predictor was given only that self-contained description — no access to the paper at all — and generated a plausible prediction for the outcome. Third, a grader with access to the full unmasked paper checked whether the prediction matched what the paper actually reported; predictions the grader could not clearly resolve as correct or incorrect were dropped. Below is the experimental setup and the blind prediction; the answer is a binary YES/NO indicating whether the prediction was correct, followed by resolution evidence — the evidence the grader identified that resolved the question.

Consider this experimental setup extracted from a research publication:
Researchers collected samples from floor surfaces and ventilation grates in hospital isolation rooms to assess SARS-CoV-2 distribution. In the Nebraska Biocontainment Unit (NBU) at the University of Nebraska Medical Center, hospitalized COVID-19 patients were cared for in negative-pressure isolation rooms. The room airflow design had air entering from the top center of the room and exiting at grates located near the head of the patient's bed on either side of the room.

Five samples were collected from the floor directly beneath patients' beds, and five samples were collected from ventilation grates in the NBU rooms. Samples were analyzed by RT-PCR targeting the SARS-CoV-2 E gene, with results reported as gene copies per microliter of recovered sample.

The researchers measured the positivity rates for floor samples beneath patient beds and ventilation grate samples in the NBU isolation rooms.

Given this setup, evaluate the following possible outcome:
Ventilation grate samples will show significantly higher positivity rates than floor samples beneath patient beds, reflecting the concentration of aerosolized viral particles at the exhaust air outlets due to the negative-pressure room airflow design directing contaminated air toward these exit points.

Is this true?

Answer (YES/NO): NO